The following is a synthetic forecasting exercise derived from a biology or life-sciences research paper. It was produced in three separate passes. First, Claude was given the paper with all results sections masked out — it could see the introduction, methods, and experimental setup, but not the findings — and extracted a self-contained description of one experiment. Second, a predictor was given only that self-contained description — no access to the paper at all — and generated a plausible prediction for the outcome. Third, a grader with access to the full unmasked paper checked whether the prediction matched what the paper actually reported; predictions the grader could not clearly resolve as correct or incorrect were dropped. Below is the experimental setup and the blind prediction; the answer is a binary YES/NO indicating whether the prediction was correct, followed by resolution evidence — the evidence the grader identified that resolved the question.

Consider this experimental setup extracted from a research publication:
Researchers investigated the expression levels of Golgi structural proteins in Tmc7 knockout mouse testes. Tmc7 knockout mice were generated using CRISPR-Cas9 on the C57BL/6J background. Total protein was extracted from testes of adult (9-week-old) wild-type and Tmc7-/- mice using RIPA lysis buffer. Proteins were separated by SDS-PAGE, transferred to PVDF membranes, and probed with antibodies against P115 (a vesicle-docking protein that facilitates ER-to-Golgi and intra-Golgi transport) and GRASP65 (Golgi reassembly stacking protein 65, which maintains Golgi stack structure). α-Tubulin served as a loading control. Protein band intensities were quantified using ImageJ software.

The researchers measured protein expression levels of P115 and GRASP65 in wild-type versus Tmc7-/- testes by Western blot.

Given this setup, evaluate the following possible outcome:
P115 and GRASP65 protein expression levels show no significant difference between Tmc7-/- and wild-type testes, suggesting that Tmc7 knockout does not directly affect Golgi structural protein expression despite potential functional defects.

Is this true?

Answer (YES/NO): NO